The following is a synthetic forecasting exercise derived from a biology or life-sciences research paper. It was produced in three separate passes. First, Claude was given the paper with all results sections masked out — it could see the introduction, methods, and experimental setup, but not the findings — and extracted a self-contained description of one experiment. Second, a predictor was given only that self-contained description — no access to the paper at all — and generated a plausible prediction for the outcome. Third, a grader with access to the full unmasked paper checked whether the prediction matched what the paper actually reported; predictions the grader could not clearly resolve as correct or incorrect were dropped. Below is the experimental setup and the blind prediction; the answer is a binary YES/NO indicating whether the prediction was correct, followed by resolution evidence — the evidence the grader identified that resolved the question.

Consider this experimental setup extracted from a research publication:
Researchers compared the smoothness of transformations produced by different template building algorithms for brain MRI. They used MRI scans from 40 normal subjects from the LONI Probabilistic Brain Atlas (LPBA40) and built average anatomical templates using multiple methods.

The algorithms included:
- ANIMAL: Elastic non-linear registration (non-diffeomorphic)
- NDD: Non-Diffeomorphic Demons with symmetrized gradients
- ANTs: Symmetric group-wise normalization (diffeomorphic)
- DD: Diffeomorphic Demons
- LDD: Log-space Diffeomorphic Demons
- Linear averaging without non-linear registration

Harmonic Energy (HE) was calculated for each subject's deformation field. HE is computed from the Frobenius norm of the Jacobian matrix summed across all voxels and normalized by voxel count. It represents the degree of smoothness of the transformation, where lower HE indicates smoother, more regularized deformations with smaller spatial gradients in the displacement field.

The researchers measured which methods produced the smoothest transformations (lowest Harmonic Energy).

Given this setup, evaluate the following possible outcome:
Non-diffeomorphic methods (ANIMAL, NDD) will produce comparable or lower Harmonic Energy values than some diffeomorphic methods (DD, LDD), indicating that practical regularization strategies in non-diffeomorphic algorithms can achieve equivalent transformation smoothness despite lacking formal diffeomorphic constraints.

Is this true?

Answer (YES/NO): YES